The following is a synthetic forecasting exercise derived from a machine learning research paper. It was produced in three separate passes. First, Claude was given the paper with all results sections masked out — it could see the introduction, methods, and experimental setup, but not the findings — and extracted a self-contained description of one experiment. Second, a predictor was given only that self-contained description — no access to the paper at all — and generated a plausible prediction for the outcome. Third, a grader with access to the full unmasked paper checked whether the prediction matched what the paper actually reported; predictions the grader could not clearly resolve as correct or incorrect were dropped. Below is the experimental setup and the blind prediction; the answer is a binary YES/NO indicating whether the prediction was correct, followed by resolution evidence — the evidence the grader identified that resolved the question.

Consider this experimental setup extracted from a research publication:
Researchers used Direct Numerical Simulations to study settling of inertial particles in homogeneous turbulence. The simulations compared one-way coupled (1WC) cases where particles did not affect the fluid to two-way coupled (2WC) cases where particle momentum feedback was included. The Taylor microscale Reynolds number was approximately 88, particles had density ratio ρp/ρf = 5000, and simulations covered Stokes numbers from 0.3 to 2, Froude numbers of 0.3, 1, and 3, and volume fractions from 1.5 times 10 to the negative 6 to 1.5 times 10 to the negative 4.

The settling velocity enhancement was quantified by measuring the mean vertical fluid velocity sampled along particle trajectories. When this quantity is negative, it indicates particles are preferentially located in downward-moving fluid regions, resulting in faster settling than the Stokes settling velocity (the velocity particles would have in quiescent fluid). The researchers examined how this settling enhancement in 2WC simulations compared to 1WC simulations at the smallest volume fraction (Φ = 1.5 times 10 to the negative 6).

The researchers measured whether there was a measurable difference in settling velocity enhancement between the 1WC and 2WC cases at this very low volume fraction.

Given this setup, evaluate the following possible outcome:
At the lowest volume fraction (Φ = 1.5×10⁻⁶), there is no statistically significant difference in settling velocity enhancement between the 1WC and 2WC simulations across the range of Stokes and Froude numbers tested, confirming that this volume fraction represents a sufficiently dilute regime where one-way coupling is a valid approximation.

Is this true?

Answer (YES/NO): NO